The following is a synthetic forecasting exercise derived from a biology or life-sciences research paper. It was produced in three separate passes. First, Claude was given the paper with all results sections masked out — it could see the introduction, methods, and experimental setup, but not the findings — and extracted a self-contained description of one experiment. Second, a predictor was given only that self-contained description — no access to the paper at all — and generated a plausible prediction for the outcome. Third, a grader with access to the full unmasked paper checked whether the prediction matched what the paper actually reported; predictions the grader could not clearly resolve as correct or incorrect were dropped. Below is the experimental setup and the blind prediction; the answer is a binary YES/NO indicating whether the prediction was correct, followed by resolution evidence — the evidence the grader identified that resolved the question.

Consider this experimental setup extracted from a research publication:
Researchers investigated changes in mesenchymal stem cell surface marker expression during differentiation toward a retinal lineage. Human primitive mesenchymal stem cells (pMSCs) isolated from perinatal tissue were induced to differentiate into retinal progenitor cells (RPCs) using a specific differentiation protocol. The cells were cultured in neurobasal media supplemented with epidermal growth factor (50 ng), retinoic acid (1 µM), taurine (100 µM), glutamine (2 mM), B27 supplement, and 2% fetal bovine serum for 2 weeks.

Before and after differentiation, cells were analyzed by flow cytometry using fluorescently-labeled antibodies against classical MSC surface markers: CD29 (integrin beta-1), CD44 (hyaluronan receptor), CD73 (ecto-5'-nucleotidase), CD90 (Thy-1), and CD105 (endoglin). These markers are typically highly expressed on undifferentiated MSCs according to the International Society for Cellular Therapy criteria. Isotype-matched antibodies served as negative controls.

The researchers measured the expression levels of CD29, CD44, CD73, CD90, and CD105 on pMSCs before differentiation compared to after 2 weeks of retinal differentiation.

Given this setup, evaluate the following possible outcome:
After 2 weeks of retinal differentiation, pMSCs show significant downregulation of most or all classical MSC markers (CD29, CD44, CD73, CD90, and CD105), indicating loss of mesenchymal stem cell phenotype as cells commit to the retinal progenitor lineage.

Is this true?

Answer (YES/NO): YES